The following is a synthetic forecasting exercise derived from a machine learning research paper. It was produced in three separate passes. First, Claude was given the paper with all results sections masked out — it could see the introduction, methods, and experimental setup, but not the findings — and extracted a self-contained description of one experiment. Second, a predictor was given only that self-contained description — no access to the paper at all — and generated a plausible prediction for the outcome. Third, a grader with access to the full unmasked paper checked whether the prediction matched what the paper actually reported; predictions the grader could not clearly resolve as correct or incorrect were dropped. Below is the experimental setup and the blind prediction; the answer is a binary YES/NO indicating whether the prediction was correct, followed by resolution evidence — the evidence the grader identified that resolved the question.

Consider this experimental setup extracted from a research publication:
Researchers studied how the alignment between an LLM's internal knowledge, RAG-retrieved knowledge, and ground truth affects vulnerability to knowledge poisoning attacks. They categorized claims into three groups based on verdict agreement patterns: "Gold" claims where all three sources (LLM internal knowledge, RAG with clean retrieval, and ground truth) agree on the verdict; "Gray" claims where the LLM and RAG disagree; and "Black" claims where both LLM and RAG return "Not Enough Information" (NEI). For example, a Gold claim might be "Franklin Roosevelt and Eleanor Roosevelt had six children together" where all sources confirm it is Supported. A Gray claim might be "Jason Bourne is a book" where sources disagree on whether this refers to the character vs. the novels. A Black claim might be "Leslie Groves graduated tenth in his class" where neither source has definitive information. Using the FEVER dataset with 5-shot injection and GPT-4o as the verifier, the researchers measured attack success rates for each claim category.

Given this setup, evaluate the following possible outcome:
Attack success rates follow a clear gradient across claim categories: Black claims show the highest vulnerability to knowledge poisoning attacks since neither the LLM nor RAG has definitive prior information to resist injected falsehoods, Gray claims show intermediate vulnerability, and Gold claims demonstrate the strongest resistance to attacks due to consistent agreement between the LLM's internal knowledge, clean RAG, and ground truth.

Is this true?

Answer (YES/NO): YES